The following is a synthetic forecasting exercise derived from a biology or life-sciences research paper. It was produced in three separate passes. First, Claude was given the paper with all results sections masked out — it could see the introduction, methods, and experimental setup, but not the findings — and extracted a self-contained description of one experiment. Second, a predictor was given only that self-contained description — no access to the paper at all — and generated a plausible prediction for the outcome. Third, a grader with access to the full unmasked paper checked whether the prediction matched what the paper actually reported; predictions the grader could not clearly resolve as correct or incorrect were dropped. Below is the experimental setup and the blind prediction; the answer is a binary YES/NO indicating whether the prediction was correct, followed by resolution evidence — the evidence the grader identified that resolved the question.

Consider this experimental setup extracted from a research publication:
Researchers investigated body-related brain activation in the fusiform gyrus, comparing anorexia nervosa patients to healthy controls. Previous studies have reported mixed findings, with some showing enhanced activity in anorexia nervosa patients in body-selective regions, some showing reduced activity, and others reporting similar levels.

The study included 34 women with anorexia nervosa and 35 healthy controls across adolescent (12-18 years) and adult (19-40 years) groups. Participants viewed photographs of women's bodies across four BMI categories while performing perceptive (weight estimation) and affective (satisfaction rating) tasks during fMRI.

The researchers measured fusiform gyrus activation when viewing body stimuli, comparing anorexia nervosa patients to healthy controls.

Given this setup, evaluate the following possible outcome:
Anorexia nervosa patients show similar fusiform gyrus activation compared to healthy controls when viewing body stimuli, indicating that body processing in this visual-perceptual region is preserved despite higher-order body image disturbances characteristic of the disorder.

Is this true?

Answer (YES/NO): YES